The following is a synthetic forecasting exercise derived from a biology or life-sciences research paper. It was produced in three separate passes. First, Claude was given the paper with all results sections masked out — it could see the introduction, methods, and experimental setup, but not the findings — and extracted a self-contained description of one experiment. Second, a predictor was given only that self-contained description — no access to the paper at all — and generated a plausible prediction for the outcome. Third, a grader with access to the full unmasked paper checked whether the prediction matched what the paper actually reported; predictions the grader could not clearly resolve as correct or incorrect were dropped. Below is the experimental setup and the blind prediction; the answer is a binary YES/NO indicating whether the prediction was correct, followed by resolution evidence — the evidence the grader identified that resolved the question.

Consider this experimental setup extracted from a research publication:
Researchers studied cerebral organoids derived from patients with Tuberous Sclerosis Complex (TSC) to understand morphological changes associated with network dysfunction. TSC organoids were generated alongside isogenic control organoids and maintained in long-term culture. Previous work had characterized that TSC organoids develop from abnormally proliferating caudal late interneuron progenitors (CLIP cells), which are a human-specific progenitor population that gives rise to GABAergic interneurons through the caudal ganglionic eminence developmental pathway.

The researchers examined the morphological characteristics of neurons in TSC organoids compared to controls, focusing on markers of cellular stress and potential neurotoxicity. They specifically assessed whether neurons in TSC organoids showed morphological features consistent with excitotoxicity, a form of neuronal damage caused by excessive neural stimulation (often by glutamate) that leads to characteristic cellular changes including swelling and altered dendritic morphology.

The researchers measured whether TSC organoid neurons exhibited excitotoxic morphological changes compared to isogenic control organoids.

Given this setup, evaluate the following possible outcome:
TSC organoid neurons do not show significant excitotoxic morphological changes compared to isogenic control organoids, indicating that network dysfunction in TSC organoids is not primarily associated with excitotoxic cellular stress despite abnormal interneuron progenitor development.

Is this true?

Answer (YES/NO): NO